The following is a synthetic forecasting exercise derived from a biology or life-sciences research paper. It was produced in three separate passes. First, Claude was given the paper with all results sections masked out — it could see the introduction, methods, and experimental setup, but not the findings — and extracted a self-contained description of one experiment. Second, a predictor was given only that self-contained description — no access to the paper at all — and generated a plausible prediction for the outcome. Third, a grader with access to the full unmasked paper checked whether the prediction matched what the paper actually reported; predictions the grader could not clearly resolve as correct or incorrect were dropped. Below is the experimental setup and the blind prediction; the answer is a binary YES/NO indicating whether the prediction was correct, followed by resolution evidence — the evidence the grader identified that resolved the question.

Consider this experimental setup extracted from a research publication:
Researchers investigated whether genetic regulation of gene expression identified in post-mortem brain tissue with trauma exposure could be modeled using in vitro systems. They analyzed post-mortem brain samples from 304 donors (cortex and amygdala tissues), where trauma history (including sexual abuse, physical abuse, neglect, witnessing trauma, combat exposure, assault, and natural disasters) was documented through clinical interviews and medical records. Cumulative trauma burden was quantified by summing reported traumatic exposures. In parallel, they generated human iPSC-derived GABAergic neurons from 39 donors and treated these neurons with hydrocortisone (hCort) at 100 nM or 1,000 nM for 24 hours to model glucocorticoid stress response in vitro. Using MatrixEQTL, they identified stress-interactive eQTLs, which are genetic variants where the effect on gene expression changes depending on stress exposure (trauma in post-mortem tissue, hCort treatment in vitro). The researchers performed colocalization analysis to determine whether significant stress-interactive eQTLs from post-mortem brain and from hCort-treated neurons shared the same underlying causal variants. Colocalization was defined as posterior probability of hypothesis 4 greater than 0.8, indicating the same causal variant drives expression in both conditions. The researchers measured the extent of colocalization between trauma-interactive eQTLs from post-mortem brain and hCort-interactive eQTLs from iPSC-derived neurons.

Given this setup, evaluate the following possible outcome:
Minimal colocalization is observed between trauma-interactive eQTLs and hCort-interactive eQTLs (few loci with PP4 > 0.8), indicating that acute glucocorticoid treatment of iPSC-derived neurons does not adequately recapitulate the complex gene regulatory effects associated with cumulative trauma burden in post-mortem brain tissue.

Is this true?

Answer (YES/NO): NO